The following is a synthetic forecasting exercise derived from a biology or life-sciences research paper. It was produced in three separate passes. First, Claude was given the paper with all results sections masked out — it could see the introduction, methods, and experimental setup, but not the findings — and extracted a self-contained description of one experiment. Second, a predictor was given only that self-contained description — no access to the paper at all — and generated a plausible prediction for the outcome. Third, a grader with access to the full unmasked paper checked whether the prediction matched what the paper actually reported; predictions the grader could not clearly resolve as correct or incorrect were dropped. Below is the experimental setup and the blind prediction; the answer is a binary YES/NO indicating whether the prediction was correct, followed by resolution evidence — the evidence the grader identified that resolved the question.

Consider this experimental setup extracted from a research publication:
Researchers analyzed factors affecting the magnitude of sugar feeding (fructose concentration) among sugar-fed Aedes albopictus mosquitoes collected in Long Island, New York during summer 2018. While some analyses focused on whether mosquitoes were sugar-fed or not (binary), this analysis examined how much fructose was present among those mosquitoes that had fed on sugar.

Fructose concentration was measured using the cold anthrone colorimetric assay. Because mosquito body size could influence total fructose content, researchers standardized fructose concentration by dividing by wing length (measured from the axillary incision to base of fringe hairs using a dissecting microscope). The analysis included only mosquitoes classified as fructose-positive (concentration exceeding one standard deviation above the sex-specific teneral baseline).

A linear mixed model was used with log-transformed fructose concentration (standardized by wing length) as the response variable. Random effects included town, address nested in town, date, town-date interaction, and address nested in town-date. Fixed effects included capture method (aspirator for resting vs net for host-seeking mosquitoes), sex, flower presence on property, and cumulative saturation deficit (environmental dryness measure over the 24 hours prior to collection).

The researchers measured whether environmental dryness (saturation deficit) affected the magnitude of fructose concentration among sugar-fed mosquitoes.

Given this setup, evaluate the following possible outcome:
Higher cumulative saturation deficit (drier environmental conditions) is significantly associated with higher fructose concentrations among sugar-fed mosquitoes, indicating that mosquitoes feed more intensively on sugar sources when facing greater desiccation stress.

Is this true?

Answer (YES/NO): NO